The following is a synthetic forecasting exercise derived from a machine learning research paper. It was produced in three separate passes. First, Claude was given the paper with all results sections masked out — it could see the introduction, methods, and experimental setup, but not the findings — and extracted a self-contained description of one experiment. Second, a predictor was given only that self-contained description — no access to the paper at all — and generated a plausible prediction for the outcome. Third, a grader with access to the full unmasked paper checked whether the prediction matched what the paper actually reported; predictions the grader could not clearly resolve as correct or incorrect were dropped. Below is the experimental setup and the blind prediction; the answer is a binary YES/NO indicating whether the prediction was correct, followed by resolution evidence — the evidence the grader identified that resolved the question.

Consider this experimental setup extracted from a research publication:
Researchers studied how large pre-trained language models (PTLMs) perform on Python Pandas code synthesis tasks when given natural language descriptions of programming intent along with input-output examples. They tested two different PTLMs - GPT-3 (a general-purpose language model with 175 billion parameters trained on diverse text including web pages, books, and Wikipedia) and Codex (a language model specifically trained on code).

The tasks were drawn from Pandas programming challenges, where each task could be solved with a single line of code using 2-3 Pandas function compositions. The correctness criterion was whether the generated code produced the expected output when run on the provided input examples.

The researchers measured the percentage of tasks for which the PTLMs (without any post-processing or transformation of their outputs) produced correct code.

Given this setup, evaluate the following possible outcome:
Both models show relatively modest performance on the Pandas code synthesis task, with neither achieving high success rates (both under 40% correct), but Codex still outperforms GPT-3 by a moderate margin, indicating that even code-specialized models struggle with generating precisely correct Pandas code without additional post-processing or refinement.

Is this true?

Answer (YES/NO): NO